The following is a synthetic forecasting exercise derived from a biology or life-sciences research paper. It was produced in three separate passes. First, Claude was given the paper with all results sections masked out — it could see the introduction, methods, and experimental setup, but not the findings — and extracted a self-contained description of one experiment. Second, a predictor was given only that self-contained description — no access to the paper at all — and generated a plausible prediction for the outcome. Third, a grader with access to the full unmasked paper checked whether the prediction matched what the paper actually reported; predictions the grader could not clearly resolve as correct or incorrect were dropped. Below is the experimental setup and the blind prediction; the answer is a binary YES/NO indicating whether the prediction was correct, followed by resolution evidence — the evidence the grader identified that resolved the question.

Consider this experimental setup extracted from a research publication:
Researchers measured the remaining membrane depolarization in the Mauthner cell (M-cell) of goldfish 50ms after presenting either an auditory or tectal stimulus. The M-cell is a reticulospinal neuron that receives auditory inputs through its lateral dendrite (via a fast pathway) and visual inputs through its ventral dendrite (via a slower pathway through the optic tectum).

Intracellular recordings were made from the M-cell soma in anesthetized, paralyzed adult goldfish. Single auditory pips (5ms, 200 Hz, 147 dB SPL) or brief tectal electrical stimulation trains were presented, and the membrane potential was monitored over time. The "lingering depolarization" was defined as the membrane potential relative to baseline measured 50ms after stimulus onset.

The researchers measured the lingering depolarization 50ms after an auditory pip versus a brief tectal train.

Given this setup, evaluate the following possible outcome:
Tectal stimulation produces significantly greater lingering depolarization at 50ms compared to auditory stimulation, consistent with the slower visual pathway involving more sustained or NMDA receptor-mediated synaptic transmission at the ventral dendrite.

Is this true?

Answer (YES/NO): NO